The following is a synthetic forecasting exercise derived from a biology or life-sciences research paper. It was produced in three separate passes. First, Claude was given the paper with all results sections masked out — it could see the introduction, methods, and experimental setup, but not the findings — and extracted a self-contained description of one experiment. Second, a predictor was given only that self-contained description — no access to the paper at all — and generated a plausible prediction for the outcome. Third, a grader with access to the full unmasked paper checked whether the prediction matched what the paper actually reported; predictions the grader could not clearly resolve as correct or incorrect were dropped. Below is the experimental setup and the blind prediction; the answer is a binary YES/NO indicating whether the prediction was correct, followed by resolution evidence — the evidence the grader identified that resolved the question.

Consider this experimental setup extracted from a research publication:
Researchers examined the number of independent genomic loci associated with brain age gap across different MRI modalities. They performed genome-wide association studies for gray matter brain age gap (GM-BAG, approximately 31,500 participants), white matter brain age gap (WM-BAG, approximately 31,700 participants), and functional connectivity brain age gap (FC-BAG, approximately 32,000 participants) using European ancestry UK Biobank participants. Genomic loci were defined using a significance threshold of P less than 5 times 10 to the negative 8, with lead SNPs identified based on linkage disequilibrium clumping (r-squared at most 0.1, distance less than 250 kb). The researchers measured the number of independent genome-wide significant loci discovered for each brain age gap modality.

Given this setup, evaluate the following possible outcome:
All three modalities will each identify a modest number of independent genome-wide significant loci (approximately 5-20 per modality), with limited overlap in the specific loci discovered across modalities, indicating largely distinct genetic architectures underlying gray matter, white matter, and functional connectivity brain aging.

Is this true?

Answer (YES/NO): NO